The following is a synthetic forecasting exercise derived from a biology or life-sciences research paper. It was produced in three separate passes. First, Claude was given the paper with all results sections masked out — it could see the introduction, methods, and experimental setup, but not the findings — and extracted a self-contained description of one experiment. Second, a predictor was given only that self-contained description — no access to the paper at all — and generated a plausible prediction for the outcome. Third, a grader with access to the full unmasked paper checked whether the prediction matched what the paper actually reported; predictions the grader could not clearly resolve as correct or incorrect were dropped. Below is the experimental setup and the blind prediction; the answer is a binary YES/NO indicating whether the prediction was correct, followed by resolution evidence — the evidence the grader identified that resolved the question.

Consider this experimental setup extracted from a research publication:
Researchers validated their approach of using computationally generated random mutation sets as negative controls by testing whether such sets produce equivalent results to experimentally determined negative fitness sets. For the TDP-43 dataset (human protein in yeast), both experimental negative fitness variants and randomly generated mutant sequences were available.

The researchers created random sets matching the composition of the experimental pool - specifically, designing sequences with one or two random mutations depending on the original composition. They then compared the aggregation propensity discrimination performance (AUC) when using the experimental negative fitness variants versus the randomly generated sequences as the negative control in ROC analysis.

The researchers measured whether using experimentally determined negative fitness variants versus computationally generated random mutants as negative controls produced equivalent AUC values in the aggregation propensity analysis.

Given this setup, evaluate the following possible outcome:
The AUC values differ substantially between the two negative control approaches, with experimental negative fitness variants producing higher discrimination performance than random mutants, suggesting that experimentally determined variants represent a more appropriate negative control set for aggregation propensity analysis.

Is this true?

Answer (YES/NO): NO